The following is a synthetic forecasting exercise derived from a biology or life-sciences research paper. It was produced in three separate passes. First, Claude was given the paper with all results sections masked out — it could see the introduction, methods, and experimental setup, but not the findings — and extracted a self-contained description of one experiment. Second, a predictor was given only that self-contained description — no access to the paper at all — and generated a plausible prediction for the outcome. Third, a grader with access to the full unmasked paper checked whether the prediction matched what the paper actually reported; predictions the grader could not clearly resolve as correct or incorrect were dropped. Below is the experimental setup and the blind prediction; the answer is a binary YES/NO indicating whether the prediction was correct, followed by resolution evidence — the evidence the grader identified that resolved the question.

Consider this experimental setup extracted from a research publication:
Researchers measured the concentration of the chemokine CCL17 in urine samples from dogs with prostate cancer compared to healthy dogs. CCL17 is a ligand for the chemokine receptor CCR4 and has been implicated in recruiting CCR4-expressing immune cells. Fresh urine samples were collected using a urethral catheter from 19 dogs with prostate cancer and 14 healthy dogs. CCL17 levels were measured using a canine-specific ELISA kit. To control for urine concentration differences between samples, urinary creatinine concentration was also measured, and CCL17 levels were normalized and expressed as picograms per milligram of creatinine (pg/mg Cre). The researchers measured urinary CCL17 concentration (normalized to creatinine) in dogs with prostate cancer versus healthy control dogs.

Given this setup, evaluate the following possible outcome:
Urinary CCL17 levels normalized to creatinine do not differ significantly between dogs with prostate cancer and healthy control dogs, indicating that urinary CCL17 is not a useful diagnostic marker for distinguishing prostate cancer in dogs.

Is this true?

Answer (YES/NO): NO